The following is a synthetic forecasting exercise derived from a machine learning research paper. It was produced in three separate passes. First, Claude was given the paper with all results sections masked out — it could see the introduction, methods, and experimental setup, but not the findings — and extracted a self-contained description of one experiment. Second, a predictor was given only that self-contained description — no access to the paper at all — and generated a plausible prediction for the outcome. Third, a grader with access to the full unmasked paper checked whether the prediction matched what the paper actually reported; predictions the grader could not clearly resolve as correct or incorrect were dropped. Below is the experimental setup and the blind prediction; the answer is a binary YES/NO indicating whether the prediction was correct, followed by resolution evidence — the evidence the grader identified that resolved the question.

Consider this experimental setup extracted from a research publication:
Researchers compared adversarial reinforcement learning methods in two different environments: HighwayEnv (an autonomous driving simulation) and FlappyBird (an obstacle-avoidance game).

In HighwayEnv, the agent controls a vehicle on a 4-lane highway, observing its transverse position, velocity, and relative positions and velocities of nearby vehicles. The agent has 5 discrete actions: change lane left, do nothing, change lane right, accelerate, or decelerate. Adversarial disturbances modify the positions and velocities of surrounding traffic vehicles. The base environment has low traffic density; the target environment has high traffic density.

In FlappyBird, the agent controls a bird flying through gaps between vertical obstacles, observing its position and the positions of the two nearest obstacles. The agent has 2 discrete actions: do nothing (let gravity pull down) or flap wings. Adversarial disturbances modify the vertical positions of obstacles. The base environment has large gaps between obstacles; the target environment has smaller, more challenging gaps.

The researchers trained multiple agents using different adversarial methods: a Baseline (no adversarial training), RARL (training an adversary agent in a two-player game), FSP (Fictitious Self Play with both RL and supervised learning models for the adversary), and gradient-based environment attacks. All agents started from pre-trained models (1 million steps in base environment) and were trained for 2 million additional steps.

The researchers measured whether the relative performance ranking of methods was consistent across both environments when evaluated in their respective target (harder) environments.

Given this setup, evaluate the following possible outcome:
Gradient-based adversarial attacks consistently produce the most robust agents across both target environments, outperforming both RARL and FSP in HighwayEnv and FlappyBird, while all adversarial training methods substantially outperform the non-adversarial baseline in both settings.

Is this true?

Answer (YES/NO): NO